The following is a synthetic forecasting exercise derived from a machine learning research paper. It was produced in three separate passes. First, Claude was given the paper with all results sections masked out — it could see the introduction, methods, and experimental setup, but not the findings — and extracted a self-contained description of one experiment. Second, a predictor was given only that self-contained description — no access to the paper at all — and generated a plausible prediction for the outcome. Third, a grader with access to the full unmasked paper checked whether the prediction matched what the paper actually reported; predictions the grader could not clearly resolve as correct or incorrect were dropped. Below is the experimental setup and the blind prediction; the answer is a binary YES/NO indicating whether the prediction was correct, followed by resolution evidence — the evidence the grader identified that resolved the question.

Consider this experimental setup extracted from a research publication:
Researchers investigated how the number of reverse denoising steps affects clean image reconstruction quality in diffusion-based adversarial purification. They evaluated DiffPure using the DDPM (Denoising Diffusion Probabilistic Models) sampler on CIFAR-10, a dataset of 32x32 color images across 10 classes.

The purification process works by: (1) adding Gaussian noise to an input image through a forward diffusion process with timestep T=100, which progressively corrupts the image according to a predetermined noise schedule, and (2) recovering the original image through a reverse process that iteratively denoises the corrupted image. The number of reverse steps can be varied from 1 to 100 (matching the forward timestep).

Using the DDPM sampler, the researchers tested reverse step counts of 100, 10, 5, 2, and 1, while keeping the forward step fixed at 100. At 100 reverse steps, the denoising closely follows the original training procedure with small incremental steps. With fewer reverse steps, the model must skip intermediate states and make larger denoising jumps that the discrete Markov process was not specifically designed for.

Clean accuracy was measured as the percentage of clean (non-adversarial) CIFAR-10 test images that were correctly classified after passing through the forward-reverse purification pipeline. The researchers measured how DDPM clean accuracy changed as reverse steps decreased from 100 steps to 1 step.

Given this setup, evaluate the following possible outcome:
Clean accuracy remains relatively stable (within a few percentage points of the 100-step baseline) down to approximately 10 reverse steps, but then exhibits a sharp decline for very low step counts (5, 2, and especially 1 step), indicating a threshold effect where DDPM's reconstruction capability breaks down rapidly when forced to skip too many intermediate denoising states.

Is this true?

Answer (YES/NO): NO